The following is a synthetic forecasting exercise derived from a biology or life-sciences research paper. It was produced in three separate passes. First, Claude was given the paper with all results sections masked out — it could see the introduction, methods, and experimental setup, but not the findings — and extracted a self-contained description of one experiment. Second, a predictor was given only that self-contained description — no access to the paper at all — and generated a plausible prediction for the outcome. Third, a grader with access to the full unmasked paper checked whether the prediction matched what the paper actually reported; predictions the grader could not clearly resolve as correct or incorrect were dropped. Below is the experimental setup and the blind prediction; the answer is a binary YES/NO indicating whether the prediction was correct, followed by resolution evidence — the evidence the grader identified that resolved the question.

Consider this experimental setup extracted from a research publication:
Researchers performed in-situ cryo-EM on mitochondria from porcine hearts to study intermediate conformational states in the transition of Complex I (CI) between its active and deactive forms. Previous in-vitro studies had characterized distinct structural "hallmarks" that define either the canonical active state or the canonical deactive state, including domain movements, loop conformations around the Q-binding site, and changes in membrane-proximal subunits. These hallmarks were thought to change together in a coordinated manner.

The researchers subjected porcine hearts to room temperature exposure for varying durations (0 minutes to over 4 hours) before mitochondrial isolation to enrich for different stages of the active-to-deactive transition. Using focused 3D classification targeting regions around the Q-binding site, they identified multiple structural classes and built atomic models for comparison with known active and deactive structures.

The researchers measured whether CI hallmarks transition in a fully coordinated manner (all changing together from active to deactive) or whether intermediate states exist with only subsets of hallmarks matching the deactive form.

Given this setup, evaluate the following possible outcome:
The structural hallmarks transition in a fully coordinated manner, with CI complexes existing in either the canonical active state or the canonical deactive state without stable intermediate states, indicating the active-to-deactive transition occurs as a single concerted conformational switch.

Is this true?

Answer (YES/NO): NO